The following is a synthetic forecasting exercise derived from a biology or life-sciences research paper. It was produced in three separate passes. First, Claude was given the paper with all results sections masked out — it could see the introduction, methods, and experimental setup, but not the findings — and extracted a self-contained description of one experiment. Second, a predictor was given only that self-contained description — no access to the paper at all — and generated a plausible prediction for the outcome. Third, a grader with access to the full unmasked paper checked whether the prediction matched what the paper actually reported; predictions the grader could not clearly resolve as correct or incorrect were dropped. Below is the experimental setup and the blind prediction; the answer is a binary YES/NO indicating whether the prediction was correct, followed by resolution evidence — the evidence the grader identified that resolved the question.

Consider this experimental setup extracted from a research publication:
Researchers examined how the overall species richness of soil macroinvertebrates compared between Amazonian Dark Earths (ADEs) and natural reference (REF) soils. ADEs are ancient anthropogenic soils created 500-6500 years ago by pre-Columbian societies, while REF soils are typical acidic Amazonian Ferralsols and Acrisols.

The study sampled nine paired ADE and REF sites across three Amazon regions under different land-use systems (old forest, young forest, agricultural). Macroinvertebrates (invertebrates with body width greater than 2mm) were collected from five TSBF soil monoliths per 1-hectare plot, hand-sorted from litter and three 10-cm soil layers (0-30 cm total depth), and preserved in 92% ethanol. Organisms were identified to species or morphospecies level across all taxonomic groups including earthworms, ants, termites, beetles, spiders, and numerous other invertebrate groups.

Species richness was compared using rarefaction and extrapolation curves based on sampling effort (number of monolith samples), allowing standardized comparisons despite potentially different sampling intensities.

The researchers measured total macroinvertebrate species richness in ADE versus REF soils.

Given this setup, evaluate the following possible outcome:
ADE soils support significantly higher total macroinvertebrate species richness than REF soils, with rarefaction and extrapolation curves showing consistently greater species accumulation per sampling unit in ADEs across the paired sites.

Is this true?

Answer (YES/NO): NO